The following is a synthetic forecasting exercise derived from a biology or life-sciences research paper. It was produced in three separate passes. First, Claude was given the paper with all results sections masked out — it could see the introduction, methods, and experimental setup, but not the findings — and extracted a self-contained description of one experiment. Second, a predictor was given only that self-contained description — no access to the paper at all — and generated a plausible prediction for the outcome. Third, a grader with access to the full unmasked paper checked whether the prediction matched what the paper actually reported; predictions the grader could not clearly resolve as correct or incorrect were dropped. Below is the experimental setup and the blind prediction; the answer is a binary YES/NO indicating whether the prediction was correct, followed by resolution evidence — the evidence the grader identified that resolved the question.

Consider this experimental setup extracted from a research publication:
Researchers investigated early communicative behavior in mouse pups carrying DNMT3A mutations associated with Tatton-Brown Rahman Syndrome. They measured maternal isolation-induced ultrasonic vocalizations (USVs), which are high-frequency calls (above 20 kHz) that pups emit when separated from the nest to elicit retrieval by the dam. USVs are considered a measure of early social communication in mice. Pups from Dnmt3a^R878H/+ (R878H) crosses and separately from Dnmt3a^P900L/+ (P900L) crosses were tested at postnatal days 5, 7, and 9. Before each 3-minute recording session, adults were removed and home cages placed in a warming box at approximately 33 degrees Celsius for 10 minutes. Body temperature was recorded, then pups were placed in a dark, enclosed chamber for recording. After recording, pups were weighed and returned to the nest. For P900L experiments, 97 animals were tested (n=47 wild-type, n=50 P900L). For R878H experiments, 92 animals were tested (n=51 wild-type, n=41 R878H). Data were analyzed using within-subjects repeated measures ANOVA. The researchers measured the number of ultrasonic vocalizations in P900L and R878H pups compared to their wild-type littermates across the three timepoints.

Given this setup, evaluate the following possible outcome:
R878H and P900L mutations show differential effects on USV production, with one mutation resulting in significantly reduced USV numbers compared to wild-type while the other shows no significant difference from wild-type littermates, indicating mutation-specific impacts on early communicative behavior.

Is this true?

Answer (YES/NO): NO